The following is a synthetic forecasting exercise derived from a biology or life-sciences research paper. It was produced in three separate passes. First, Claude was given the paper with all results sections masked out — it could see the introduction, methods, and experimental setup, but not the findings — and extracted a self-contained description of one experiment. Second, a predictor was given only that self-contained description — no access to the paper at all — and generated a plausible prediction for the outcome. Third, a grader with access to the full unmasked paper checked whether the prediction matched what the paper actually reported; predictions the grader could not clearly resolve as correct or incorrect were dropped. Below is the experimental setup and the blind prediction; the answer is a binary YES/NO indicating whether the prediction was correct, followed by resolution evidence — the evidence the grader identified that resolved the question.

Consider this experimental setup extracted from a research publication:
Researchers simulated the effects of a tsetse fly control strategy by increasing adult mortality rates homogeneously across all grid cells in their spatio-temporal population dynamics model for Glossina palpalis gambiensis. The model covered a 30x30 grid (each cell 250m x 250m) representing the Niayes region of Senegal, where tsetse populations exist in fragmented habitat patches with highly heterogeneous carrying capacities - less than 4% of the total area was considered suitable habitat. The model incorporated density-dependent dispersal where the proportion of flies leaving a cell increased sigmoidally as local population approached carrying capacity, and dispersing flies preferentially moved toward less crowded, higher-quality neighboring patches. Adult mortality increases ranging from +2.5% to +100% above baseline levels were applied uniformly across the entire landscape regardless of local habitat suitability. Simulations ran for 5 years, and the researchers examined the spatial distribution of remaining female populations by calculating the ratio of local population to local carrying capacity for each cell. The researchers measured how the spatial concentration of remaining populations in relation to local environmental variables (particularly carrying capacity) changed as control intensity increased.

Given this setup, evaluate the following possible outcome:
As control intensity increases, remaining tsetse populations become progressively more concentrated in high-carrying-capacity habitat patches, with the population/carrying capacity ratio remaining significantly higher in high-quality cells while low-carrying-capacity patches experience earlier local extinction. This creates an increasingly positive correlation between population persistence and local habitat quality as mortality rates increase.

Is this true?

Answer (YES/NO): NO